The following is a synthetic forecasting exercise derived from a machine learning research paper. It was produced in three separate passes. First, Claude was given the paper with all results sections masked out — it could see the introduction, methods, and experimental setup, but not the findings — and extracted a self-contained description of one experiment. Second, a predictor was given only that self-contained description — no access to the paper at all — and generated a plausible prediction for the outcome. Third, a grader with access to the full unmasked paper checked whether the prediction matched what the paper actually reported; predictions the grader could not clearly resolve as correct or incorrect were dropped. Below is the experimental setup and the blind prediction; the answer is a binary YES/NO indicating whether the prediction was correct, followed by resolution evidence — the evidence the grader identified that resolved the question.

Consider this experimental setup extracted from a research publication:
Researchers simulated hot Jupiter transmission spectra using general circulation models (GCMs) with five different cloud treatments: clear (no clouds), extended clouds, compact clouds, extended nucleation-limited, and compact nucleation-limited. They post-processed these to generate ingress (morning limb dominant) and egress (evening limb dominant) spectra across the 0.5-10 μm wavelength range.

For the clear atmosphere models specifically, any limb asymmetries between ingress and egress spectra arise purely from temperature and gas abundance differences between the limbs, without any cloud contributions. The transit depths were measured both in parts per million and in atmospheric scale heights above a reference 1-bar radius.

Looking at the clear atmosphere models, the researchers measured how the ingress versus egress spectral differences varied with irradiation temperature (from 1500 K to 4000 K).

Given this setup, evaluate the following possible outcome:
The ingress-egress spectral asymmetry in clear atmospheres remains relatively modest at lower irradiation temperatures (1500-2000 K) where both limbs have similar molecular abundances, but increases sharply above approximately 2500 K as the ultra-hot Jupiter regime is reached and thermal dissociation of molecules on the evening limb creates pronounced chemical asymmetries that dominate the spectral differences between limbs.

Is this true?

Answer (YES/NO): NO